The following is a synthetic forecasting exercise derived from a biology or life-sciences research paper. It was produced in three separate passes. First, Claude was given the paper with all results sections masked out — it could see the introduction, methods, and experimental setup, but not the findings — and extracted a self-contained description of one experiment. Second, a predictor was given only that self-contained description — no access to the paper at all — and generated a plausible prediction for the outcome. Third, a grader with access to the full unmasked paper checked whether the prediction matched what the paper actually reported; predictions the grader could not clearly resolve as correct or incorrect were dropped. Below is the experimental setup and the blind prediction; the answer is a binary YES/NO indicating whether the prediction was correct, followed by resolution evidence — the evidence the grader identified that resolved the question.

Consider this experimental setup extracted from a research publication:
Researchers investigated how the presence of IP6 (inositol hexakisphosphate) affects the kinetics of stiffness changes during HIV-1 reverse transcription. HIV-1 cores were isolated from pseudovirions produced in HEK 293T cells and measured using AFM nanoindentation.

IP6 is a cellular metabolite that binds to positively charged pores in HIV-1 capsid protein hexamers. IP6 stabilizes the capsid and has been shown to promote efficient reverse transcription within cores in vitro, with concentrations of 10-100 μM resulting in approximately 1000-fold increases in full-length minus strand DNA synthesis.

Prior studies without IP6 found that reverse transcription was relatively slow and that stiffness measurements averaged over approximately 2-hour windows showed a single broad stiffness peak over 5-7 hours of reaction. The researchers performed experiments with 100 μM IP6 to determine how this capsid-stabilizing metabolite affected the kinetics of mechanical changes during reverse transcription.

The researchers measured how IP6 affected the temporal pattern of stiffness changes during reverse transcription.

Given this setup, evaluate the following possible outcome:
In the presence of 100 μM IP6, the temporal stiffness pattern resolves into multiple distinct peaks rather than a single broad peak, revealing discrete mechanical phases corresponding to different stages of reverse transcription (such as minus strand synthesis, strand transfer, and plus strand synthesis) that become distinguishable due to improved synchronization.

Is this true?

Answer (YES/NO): NO